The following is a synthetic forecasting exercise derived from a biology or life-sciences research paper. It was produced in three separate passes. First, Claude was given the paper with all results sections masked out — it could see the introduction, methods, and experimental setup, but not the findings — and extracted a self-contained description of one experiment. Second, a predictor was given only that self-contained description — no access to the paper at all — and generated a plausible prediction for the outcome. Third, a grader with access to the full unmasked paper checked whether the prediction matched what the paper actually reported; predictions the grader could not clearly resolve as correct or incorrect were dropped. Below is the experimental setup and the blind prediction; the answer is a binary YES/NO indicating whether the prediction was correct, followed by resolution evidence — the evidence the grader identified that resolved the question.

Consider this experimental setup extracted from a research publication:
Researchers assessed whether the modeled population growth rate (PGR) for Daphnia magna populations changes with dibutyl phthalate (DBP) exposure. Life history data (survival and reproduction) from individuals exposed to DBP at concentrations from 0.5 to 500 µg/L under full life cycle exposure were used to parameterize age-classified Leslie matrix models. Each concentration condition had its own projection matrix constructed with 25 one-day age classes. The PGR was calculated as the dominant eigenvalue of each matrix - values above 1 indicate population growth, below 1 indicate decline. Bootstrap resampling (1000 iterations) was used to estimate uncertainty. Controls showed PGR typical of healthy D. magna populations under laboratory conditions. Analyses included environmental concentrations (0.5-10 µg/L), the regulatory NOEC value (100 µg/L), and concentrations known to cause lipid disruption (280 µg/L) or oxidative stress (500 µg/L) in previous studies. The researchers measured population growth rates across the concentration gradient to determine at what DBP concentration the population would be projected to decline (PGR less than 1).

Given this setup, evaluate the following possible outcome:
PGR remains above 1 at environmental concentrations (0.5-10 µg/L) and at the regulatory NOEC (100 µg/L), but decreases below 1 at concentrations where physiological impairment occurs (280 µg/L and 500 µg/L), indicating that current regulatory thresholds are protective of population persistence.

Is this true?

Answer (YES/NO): NO